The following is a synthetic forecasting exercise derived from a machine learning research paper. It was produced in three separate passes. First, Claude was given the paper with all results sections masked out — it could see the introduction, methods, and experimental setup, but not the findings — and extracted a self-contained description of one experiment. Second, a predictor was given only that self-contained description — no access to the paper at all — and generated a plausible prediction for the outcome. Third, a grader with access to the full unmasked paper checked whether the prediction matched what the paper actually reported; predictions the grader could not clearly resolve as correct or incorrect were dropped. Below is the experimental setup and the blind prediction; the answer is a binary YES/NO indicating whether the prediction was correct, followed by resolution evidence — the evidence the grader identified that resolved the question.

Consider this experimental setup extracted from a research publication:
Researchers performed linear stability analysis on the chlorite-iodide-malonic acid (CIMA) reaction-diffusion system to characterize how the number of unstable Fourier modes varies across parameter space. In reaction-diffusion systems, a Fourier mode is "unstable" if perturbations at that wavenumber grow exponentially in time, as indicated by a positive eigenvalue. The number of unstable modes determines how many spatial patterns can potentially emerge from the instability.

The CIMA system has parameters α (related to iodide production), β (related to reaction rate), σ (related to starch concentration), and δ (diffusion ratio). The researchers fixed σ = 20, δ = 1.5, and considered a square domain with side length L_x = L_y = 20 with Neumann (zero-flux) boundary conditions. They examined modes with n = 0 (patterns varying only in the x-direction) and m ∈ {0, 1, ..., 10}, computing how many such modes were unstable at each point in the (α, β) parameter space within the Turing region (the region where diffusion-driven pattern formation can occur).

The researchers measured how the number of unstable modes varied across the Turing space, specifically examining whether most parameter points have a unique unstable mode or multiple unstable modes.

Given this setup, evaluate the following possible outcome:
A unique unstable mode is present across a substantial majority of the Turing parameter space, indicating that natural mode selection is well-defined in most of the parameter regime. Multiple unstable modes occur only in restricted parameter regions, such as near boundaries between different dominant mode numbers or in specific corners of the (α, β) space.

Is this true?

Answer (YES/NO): NO